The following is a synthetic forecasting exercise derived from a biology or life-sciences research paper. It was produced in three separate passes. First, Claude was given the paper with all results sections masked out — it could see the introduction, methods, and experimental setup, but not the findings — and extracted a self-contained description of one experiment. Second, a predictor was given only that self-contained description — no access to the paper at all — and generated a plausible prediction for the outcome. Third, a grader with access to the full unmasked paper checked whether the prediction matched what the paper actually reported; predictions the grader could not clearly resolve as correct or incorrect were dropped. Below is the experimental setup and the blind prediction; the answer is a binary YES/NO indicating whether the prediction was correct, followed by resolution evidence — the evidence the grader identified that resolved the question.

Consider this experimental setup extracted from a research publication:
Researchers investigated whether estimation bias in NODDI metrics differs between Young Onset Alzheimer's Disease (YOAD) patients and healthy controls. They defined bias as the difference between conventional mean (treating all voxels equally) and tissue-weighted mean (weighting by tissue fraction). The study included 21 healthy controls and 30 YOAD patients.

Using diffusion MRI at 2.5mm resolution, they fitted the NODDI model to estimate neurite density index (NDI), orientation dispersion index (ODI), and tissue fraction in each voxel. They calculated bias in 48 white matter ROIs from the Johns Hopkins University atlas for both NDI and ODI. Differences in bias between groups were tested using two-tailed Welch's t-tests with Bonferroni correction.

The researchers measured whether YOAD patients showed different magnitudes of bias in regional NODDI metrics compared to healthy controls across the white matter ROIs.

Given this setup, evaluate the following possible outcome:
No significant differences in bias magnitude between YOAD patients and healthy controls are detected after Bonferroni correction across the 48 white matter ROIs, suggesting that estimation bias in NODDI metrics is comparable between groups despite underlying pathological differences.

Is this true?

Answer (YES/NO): NO